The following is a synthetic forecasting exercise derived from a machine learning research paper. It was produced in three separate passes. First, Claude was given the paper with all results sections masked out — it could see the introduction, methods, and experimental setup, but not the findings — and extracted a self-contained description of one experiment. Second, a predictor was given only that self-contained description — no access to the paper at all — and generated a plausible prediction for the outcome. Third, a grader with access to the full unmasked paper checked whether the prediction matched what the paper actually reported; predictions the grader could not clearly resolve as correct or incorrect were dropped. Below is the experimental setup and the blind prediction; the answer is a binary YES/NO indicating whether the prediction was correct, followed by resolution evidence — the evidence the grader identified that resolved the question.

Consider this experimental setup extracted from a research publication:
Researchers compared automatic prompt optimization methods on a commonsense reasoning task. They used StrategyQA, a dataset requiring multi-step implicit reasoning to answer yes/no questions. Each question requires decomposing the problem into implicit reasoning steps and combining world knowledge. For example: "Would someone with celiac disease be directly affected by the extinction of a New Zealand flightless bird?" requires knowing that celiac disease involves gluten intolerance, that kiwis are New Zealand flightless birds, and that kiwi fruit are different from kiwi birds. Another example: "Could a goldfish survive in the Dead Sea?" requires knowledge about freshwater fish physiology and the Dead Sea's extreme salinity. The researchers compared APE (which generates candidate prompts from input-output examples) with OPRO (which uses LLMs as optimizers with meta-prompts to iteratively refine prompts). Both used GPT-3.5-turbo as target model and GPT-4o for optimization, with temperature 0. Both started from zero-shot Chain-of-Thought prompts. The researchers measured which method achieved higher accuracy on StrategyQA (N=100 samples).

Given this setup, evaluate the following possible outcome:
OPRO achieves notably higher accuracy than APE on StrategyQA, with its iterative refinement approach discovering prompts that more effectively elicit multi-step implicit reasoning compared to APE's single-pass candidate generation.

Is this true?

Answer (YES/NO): NO